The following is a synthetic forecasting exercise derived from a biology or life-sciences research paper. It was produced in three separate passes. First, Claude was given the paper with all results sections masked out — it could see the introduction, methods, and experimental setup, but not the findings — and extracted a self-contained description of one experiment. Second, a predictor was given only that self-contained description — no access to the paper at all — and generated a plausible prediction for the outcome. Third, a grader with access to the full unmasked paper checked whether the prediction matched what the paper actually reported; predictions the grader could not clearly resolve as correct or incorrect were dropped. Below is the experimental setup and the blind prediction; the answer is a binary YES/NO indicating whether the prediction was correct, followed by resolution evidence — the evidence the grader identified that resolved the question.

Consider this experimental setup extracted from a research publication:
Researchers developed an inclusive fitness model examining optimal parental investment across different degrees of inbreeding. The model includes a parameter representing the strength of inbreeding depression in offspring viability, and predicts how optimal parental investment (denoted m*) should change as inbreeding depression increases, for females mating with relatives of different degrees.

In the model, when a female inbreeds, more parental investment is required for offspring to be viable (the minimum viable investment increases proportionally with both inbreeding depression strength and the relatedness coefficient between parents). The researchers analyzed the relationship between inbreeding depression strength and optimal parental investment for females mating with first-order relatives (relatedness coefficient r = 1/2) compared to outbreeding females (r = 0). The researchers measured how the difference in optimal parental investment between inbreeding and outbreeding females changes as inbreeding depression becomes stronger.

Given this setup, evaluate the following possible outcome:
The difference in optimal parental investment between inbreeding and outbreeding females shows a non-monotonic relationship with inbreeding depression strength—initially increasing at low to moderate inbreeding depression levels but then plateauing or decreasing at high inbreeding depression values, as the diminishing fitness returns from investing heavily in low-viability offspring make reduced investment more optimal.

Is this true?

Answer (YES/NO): NO